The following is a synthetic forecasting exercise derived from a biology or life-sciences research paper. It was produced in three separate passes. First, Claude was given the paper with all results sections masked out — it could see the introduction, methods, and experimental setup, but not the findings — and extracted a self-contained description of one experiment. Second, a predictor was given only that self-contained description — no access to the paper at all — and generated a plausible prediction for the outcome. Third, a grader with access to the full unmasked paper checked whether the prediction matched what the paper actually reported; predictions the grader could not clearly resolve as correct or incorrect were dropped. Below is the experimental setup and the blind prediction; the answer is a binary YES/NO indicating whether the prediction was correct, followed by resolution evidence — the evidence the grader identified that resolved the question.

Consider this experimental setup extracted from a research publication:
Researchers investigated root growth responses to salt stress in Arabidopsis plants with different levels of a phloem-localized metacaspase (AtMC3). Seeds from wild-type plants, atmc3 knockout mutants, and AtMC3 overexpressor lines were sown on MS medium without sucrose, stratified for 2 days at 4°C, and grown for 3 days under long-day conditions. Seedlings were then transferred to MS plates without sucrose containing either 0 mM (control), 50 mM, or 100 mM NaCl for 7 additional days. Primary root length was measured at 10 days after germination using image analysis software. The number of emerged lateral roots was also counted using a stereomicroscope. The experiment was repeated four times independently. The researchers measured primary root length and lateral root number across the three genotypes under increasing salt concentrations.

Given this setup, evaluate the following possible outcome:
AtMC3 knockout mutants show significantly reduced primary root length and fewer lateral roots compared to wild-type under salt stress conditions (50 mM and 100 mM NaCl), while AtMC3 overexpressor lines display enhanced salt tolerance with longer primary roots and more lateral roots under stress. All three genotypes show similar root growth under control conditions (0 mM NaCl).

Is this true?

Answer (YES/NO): NO